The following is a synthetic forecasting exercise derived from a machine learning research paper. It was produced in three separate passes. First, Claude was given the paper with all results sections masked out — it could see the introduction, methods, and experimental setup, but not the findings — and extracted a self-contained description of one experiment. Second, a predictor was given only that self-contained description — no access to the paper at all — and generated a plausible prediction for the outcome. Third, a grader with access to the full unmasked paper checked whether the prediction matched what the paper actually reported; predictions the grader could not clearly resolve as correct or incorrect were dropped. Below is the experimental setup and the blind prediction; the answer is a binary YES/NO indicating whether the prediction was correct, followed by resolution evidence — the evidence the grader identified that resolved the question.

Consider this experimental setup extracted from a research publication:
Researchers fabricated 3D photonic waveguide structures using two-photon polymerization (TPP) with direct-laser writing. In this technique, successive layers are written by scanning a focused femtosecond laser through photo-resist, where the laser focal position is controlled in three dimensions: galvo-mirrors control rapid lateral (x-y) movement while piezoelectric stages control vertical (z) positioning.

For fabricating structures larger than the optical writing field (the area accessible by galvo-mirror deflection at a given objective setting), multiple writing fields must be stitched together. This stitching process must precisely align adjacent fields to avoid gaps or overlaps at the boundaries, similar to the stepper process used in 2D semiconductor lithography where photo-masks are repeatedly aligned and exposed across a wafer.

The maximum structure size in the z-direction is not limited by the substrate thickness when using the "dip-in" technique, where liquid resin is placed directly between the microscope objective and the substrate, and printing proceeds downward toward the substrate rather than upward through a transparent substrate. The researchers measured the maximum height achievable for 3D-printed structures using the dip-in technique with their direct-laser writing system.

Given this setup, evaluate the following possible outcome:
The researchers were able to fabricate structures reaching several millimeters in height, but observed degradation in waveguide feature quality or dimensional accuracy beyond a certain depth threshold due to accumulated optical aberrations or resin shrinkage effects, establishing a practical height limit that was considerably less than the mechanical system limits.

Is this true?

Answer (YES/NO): NO